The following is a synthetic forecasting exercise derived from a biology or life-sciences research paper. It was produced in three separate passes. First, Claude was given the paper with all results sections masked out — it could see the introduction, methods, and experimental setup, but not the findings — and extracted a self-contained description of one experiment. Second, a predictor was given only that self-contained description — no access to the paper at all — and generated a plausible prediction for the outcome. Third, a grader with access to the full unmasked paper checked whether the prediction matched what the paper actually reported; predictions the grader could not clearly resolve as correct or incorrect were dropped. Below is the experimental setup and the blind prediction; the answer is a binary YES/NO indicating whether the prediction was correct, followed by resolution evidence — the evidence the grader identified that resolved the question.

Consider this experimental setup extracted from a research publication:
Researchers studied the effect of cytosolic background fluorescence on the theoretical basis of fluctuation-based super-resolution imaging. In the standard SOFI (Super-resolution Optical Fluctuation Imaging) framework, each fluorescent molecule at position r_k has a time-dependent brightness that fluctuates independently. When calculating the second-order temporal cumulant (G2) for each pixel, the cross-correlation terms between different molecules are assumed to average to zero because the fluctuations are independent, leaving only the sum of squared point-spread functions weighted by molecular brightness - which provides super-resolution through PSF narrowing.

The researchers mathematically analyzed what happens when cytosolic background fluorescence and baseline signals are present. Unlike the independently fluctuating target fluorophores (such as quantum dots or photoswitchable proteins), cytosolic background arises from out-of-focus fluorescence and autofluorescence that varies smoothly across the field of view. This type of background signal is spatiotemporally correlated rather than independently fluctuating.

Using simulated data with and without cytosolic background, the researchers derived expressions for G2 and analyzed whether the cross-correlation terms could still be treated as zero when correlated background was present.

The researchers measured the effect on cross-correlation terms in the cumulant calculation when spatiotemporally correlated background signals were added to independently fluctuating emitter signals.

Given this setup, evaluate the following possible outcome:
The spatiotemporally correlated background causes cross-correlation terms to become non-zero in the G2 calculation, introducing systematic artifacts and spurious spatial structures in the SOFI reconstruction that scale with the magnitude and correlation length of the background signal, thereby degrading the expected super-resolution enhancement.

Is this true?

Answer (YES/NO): YES